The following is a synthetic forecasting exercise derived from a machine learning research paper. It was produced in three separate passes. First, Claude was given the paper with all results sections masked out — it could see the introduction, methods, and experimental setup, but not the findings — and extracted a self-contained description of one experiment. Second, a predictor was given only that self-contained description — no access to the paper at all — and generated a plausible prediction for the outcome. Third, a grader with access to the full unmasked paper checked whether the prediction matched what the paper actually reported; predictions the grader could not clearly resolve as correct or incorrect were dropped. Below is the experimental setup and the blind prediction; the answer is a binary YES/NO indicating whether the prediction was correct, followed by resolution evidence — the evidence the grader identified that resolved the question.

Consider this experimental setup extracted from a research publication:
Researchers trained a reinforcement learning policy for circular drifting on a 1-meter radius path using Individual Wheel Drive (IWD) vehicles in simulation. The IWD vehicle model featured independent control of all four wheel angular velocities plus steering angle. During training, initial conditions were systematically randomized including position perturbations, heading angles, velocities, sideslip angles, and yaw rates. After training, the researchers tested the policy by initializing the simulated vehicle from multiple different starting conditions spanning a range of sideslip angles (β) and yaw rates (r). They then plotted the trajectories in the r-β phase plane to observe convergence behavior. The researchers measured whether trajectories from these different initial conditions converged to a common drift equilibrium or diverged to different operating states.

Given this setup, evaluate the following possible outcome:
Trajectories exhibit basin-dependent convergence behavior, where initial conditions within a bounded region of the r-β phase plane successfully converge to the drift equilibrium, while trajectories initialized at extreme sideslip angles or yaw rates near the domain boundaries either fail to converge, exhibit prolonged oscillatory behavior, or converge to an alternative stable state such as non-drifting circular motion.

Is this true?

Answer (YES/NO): NO